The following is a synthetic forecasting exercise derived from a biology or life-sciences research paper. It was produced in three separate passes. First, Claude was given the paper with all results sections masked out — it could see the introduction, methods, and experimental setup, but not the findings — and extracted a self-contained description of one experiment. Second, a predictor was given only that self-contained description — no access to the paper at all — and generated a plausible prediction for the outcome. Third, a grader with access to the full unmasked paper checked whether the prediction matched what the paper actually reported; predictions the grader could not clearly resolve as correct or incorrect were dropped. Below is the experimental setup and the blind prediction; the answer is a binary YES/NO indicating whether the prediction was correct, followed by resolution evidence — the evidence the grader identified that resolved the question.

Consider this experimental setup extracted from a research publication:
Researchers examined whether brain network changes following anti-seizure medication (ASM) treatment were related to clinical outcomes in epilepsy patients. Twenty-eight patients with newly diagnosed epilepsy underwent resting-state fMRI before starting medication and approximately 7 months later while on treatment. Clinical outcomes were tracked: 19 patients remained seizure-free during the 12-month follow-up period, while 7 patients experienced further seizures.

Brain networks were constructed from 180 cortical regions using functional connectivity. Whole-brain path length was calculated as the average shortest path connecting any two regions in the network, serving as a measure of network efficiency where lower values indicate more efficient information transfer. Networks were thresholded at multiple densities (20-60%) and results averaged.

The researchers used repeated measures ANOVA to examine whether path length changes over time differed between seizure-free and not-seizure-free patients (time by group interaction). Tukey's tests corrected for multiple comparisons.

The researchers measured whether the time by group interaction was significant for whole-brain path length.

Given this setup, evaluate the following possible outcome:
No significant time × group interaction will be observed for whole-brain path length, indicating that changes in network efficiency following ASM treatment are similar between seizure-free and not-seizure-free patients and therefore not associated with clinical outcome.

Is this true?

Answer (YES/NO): NO